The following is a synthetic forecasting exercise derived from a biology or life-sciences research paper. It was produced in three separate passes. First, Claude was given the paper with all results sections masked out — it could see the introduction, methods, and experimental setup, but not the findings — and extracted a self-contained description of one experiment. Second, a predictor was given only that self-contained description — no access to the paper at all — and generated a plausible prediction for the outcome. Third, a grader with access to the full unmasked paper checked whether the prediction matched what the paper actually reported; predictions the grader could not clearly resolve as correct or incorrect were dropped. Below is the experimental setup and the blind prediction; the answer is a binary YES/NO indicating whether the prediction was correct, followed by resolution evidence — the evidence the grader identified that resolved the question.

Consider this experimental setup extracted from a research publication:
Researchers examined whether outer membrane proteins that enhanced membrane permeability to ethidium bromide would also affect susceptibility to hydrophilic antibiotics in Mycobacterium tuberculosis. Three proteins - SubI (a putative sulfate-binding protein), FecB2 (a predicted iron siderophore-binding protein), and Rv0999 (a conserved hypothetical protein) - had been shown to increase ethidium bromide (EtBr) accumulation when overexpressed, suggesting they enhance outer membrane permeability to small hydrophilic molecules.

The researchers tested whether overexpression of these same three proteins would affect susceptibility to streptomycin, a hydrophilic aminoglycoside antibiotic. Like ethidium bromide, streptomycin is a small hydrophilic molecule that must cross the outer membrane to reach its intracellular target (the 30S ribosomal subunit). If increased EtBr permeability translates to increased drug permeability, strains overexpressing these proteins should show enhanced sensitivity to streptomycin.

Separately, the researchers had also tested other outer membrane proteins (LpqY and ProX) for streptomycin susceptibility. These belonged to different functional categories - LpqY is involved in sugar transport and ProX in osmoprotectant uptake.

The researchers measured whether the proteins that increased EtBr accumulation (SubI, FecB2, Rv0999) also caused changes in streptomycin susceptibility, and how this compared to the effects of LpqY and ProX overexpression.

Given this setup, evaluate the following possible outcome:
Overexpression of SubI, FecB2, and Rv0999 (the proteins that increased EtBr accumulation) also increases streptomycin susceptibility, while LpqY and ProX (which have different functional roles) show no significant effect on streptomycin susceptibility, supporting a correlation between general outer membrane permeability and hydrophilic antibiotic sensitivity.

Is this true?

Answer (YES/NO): NO